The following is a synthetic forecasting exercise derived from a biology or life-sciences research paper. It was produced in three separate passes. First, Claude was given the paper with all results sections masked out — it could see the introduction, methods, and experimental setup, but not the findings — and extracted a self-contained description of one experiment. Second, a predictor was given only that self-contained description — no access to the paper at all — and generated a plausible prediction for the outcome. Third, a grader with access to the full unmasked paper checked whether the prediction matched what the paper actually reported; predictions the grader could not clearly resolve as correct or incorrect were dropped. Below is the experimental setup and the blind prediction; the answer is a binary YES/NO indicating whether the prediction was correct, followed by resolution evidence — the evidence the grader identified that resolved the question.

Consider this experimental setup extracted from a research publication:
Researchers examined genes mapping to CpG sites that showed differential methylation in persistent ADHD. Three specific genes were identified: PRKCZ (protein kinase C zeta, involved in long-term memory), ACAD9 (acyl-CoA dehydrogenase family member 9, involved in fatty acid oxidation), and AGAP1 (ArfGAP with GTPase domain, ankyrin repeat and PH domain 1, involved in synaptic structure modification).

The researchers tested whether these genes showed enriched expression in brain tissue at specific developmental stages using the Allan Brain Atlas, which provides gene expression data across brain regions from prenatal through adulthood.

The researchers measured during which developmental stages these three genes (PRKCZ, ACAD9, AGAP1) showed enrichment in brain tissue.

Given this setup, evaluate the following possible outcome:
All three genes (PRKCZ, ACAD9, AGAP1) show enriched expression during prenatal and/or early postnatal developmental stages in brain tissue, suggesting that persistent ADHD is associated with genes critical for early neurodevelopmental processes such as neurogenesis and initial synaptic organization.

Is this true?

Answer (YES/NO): NO